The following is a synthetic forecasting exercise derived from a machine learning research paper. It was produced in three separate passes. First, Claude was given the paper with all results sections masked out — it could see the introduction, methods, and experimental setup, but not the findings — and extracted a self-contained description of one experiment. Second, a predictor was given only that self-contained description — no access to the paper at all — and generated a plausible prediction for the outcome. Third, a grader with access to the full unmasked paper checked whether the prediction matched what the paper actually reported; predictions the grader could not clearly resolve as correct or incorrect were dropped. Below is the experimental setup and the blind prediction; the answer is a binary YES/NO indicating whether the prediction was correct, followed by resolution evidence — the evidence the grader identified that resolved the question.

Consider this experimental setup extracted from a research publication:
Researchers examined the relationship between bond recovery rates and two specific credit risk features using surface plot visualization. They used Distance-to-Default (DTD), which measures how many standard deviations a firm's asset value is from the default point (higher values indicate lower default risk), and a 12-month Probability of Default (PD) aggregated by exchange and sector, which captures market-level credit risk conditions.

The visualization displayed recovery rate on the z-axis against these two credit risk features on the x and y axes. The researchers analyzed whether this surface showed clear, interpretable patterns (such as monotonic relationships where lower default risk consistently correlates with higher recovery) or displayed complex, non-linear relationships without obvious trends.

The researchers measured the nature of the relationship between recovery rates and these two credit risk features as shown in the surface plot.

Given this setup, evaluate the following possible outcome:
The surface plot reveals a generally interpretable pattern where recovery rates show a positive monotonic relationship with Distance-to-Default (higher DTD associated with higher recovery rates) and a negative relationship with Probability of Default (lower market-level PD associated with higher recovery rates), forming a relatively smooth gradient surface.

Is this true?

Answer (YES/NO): NO